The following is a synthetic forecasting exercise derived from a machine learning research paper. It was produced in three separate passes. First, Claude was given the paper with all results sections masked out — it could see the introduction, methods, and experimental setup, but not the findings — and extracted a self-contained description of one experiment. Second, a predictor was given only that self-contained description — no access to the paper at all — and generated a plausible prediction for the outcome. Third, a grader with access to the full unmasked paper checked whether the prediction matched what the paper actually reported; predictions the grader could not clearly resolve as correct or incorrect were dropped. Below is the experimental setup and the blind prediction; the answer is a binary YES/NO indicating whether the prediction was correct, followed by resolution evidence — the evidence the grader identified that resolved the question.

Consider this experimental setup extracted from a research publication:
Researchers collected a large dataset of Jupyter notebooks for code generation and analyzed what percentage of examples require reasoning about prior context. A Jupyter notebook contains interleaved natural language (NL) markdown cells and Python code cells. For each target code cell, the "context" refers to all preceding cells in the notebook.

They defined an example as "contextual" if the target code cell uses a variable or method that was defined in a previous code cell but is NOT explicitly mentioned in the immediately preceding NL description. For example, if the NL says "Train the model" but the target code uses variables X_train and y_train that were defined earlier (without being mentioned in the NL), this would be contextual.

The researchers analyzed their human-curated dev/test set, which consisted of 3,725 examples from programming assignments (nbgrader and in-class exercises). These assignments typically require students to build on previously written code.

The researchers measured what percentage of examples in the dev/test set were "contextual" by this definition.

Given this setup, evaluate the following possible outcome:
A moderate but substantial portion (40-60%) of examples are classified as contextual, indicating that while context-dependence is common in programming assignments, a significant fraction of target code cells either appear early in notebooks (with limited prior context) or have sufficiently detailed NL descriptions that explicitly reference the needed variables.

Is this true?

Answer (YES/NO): NO